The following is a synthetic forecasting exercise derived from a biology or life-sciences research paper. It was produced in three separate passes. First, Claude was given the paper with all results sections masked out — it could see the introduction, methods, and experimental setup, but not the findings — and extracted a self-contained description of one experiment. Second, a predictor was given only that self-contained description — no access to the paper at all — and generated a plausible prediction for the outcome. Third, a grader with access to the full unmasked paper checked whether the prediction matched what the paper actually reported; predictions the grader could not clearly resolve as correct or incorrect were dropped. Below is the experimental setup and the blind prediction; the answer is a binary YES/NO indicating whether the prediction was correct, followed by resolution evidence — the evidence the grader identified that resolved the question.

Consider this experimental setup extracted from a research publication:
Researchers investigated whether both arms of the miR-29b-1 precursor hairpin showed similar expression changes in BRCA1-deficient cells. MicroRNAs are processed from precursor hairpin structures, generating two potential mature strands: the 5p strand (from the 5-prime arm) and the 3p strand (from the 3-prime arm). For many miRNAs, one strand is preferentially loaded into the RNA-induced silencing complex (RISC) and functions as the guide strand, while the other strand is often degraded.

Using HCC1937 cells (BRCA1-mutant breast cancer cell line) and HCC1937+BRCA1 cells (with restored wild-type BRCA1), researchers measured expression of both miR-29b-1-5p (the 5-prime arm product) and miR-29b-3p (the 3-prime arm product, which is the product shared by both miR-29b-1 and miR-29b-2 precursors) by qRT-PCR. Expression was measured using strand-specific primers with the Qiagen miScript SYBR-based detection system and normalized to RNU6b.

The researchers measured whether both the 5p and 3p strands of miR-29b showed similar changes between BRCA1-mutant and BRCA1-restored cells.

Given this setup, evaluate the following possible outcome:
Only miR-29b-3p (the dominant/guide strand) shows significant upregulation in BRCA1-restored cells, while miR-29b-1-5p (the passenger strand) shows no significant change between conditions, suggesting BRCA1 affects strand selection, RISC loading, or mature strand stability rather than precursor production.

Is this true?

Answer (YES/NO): NO